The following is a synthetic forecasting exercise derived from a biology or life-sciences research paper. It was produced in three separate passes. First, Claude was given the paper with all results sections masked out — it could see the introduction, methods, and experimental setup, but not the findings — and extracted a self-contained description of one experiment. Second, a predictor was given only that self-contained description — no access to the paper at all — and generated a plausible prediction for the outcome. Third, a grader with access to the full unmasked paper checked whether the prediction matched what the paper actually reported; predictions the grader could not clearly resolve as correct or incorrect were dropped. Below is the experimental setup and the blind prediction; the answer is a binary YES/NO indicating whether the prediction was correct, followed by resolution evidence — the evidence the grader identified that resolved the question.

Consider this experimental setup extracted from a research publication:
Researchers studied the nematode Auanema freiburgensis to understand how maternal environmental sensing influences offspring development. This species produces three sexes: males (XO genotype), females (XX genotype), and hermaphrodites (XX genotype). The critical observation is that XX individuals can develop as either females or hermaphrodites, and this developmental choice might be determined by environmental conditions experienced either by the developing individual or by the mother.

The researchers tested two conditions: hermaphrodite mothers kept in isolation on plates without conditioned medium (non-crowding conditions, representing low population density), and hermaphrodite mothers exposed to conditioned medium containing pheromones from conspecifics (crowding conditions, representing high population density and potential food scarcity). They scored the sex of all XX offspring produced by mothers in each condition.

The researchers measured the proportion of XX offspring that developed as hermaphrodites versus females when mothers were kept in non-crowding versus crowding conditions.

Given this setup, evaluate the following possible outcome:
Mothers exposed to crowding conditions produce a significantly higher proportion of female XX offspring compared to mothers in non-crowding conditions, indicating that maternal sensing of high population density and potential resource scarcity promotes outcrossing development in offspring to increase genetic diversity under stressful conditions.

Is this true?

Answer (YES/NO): NO